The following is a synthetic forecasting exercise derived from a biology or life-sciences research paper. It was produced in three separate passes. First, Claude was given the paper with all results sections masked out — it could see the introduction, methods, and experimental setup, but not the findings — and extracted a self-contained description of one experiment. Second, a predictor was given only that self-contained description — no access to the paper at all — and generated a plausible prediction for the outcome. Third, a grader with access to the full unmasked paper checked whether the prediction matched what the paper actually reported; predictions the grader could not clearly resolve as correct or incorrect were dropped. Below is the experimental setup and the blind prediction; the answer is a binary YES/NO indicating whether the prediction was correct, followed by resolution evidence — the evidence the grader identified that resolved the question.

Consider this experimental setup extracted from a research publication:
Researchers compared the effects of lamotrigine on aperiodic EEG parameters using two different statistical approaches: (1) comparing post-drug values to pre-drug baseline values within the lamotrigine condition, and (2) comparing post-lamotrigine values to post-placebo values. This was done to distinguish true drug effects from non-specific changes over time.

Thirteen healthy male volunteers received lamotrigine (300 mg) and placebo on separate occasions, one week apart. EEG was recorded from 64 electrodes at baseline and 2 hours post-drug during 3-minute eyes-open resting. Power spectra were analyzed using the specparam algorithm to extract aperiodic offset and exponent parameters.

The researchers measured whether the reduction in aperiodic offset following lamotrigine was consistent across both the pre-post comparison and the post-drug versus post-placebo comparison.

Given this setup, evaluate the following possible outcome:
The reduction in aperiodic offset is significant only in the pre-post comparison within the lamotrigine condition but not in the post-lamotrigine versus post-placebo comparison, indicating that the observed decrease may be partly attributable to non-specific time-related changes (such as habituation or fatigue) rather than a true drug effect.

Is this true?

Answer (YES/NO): NO